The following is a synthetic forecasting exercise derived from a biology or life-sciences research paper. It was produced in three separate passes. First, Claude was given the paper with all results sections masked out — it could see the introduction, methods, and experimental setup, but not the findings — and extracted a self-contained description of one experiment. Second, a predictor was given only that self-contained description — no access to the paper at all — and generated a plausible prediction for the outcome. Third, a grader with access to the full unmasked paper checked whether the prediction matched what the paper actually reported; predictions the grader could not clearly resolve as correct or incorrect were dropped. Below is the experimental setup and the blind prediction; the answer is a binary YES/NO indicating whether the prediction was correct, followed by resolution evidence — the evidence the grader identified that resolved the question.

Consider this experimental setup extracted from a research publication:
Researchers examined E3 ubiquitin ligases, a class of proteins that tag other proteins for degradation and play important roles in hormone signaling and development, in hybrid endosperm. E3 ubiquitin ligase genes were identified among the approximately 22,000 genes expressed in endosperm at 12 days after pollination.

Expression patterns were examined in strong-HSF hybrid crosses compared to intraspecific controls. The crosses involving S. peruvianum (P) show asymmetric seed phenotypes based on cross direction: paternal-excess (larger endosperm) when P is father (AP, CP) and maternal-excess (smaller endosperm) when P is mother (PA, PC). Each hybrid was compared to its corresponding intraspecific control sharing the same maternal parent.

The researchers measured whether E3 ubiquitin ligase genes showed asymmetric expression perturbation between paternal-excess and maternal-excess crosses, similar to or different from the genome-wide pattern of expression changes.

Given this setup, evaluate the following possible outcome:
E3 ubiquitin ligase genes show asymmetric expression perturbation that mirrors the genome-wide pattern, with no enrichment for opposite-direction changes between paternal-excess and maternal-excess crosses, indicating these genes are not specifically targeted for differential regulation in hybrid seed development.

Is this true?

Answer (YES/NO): NO